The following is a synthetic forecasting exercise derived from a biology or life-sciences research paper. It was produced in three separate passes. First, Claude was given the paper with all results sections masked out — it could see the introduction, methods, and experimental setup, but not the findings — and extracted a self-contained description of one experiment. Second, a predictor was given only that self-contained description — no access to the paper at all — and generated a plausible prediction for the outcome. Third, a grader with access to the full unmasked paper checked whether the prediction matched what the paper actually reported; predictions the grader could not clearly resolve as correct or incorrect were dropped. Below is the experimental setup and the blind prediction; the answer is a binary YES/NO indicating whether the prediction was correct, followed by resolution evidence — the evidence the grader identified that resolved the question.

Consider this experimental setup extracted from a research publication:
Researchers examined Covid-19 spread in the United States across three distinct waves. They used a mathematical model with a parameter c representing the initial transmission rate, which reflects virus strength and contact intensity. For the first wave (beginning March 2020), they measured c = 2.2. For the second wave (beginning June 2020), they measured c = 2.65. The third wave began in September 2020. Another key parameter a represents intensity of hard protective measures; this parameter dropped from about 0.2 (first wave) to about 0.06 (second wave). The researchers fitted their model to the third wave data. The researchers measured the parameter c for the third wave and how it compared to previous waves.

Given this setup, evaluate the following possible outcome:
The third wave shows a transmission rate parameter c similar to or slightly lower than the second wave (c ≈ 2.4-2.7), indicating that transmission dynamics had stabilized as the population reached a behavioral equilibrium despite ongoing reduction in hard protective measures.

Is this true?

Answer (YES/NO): NO